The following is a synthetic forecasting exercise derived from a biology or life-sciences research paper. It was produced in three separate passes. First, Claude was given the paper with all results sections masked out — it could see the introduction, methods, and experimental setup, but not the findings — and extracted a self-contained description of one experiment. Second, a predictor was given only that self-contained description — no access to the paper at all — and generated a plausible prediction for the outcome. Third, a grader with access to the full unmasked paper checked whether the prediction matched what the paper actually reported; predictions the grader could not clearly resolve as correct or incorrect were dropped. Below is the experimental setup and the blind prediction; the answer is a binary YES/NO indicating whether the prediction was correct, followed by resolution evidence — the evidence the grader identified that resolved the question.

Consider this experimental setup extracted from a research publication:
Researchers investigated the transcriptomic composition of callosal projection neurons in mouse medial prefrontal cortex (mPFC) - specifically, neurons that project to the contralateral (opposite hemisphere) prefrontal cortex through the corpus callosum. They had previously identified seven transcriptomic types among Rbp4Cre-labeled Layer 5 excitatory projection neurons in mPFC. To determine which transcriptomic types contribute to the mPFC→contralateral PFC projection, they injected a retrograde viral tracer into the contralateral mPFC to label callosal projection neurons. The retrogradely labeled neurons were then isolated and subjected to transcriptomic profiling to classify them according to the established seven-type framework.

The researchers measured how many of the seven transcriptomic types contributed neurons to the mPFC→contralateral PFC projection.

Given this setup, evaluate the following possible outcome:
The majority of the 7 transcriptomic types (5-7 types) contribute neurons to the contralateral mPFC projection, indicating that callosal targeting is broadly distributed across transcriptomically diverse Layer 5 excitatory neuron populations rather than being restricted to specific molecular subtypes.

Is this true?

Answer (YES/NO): NO